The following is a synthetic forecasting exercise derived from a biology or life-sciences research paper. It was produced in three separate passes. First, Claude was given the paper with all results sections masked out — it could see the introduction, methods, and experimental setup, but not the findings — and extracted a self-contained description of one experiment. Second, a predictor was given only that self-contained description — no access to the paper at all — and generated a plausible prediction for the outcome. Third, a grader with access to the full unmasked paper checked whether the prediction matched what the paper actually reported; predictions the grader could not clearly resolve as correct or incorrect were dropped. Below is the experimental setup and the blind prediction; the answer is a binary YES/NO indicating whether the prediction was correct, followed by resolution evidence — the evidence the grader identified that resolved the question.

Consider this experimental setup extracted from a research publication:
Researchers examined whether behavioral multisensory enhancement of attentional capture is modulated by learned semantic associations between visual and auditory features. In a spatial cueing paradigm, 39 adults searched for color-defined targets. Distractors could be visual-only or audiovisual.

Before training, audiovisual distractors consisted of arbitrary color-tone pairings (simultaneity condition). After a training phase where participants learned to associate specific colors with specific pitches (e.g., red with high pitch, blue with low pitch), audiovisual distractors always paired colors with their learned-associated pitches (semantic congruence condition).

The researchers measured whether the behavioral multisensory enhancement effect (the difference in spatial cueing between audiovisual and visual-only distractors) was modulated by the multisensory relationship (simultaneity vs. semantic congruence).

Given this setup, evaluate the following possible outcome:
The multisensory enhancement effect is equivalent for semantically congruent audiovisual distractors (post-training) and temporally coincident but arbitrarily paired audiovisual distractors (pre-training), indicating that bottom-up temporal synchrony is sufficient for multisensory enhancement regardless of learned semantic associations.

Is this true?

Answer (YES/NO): YES